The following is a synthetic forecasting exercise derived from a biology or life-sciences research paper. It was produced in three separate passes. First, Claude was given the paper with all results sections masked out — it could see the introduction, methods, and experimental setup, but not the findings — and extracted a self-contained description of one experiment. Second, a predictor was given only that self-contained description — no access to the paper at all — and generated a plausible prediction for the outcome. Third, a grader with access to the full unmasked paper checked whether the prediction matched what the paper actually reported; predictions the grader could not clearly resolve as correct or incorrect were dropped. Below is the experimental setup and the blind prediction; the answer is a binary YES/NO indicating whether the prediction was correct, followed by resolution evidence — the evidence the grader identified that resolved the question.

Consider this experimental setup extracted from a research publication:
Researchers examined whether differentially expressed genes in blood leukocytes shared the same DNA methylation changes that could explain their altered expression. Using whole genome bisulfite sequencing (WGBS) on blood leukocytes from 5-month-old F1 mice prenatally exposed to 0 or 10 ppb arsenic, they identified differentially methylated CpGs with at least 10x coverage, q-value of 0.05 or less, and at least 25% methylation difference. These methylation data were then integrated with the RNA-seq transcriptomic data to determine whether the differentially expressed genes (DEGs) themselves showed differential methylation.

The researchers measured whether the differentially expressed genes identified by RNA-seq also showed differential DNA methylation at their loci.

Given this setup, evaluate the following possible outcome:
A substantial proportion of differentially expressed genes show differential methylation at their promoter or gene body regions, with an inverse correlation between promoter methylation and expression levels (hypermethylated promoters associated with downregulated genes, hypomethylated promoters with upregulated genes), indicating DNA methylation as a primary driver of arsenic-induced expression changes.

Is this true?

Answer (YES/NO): NO